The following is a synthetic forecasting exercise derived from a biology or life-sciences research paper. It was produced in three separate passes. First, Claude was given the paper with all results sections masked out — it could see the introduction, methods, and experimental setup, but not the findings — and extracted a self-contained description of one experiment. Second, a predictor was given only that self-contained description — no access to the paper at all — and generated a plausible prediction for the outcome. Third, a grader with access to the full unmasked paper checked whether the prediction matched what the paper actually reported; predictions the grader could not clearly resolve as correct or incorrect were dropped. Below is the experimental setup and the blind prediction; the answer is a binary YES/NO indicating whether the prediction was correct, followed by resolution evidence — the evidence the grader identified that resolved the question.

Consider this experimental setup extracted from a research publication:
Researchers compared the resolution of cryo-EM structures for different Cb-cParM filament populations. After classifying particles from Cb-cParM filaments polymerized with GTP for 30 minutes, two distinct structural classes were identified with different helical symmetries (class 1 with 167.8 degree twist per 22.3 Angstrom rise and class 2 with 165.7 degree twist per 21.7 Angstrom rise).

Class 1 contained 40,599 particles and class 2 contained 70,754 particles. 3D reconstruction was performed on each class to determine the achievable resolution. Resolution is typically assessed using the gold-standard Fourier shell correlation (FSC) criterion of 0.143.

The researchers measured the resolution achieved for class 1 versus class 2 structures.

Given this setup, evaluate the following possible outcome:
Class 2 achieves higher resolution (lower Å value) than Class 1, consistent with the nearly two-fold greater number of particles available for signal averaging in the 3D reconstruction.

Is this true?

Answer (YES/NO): NO